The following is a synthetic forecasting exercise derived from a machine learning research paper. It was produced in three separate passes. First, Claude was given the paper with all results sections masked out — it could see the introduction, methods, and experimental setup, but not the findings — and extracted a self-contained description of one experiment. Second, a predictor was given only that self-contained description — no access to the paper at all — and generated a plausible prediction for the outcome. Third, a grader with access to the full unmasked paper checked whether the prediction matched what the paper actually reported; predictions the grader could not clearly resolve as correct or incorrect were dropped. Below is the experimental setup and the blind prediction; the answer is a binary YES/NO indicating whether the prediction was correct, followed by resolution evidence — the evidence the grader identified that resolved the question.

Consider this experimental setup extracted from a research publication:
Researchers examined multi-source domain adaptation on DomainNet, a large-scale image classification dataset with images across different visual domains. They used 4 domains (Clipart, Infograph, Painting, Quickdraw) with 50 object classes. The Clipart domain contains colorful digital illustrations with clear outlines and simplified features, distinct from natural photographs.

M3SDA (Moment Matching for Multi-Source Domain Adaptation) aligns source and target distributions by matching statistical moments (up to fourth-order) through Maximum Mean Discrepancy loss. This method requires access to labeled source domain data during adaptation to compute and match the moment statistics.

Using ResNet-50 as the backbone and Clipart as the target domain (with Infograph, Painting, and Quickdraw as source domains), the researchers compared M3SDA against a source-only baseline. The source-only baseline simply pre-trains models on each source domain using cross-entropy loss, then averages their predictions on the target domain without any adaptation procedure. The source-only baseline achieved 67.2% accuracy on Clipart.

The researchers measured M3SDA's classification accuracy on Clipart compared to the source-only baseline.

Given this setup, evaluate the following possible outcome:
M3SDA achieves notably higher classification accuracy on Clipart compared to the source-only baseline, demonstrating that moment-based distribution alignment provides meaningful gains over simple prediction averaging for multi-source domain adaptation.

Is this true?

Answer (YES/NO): NO